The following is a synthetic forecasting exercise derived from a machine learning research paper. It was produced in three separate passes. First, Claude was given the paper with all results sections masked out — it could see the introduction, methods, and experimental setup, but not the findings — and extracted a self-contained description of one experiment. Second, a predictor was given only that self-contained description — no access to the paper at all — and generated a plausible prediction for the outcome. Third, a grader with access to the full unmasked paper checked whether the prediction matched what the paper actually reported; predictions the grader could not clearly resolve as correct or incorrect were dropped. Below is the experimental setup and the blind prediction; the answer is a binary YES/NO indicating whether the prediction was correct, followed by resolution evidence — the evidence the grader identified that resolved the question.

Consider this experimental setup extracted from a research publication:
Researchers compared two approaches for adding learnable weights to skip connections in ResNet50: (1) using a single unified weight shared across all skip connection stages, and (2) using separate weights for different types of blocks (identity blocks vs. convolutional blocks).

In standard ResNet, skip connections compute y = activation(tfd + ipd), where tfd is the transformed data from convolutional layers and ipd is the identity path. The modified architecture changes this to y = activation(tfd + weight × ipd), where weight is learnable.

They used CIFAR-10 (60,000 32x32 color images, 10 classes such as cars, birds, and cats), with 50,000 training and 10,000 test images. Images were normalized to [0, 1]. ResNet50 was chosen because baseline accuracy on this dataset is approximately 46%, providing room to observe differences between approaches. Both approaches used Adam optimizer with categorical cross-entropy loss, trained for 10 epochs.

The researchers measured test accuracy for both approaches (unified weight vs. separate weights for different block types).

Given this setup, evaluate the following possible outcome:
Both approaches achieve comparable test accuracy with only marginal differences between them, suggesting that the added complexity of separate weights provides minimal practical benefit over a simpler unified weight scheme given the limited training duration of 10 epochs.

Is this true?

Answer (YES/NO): NO